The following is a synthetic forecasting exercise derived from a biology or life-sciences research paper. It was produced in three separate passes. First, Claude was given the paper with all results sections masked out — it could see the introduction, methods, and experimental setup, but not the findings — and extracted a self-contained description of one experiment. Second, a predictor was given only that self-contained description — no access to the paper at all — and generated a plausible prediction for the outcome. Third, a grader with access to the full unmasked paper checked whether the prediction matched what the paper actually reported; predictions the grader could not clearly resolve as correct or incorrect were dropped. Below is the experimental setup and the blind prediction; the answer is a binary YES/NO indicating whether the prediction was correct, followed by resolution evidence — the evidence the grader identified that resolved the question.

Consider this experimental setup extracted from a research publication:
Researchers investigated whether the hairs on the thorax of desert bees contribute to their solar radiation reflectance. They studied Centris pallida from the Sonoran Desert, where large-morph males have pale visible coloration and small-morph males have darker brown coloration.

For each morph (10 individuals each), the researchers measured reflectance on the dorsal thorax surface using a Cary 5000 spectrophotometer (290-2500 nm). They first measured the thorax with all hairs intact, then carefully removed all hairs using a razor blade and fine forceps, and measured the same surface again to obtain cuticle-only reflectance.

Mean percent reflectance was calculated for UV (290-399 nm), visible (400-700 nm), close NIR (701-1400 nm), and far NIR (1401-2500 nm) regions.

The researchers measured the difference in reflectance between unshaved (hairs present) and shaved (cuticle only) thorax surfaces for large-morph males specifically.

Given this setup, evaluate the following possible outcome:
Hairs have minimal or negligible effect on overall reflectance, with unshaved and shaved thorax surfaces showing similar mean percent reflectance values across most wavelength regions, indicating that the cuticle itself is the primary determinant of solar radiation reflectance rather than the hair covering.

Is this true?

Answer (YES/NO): NO